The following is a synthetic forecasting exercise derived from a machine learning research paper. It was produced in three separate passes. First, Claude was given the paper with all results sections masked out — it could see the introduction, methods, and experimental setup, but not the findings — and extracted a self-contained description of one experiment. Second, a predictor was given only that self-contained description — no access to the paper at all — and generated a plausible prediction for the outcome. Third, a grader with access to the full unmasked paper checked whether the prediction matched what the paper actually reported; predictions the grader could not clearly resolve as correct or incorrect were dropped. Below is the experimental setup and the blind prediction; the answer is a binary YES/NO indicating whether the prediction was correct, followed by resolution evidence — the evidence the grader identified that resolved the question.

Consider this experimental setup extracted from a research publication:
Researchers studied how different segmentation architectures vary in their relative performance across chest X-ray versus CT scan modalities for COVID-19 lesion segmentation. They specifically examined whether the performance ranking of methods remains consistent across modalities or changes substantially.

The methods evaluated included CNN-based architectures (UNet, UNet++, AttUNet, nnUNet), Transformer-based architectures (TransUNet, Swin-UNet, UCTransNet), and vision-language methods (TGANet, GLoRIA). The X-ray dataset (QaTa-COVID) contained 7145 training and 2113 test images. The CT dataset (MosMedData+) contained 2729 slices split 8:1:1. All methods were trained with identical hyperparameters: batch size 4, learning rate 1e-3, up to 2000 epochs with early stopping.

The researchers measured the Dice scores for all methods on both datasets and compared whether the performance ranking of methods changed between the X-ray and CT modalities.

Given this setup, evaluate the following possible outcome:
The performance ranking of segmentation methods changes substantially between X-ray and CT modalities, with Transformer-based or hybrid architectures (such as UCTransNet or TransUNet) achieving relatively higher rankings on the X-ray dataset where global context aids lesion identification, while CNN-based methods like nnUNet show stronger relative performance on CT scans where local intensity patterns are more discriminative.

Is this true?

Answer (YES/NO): NO